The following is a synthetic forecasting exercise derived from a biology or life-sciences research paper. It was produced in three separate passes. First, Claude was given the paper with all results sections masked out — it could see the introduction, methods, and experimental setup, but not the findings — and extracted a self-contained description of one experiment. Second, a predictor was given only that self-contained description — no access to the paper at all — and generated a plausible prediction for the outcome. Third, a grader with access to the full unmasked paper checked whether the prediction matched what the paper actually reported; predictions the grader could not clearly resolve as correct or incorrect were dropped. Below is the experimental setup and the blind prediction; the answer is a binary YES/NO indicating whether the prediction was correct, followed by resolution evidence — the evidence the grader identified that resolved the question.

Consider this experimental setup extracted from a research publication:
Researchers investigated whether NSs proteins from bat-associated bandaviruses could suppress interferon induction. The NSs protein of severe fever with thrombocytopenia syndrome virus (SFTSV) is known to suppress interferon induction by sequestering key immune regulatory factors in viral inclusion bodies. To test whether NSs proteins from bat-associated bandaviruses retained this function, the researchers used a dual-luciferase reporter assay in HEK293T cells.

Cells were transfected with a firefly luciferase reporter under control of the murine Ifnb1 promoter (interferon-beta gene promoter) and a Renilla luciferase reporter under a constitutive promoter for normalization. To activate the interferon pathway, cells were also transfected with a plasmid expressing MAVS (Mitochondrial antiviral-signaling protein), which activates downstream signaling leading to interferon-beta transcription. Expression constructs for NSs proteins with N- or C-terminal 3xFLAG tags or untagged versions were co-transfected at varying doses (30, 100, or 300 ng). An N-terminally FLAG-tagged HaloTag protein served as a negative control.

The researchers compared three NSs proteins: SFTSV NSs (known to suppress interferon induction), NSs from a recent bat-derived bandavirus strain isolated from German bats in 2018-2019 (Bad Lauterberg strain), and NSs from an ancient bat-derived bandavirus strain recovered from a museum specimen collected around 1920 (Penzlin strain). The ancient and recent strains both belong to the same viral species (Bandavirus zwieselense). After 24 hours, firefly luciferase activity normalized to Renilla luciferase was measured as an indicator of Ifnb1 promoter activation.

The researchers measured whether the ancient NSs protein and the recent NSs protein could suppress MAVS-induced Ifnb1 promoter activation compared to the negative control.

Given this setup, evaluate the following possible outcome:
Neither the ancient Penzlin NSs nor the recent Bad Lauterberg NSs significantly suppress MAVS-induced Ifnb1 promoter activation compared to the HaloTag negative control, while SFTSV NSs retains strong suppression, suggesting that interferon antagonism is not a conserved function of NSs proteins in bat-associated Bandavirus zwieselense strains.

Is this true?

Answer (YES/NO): NO